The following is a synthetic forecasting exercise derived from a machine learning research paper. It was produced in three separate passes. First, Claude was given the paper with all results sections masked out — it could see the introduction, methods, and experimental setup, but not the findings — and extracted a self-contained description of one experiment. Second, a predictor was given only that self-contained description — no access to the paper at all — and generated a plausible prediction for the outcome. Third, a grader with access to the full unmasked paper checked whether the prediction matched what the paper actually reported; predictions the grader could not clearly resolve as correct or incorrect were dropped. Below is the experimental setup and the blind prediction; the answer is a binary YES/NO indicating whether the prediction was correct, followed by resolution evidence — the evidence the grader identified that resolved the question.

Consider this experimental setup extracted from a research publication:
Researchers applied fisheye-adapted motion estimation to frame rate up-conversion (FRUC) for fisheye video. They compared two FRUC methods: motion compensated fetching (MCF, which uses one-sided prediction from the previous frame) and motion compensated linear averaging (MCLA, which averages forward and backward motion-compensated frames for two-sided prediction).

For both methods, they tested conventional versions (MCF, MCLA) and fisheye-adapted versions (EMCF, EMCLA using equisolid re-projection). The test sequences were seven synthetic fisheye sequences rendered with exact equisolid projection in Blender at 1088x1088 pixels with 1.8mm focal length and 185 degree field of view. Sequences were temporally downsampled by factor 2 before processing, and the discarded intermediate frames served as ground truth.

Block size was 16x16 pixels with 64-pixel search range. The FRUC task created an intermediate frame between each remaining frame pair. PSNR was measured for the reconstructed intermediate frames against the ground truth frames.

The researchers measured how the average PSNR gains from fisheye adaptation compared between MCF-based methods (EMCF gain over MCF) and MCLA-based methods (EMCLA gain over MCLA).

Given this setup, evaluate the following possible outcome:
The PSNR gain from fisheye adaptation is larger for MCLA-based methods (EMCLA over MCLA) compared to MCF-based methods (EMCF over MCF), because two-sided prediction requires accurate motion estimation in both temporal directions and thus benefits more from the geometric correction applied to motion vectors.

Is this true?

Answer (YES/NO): NO